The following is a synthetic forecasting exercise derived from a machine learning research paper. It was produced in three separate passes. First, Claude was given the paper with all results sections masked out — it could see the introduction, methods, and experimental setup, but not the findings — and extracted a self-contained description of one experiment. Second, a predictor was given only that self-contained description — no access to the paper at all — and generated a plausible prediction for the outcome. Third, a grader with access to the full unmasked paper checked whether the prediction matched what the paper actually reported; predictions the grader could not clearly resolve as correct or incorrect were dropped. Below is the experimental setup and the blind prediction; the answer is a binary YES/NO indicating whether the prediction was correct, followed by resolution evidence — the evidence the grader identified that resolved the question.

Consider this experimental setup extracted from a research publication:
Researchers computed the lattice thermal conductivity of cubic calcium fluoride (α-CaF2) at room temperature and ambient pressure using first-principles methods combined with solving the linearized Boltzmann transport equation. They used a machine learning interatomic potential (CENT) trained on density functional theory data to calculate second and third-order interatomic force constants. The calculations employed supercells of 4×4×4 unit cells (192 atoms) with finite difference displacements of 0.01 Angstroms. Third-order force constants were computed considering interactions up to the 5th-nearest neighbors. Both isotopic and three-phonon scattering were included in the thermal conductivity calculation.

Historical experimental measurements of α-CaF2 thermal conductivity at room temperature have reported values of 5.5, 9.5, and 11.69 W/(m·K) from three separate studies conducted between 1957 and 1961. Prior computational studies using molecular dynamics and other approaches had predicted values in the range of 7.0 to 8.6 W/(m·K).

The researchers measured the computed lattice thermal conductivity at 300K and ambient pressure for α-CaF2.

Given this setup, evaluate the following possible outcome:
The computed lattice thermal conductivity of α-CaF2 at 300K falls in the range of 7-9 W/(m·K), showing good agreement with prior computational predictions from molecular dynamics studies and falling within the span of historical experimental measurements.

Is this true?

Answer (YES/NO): YES